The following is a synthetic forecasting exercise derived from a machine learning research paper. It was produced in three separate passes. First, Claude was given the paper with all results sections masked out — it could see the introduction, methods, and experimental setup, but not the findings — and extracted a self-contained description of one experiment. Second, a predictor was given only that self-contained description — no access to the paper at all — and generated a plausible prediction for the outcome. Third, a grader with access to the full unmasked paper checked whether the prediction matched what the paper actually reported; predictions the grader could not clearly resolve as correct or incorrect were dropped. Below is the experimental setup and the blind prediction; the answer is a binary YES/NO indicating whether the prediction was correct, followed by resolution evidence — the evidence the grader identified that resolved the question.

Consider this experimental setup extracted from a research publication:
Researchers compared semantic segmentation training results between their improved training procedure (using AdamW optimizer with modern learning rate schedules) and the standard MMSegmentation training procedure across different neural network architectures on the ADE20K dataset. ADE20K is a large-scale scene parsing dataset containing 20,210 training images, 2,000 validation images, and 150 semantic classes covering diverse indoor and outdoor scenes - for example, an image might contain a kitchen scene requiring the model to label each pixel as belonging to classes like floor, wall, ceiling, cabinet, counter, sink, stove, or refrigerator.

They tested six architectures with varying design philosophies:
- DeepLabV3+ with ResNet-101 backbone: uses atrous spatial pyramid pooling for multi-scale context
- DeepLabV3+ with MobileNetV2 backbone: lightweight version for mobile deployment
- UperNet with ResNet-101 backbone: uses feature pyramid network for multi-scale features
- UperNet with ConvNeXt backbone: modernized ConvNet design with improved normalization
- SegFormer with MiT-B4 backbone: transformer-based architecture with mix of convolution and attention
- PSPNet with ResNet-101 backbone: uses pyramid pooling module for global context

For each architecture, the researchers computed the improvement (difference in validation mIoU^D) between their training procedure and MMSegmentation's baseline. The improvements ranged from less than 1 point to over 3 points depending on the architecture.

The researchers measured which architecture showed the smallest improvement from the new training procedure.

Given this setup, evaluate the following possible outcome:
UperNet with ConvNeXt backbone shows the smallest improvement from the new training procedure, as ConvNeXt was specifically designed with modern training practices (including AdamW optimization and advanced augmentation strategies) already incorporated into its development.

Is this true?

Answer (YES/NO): NO